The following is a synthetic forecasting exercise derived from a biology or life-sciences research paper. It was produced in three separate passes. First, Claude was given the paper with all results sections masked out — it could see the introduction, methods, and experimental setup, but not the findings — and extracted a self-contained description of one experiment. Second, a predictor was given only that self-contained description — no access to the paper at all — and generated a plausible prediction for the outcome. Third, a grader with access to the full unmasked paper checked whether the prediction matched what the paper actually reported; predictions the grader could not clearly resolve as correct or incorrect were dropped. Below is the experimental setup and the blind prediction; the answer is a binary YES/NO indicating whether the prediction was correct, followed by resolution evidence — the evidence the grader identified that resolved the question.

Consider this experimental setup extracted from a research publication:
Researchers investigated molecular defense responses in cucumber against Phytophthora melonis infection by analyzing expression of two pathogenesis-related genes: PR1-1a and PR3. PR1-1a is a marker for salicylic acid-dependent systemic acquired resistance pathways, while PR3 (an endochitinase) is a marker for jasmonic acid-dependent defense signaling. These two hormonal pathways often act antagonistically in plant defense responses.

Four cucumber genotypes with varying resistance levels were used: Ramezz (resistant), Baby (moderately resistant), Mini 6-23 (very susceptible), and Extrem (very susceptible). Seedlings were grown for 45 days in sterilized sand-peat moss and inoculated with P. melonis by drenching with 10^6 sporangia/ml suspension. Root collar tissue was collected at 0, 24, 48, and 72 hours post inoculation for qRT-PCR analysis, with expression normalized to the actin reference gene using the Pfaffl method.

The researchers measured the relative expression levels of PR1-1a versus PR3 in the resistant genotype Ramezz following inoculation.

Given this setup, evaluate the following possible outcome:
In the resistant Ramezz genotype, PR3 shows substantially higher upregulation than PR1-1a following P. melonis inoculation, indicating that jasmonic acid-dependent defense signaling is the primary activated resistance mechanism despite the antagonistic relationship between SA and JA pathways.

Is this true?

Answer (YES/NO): YES